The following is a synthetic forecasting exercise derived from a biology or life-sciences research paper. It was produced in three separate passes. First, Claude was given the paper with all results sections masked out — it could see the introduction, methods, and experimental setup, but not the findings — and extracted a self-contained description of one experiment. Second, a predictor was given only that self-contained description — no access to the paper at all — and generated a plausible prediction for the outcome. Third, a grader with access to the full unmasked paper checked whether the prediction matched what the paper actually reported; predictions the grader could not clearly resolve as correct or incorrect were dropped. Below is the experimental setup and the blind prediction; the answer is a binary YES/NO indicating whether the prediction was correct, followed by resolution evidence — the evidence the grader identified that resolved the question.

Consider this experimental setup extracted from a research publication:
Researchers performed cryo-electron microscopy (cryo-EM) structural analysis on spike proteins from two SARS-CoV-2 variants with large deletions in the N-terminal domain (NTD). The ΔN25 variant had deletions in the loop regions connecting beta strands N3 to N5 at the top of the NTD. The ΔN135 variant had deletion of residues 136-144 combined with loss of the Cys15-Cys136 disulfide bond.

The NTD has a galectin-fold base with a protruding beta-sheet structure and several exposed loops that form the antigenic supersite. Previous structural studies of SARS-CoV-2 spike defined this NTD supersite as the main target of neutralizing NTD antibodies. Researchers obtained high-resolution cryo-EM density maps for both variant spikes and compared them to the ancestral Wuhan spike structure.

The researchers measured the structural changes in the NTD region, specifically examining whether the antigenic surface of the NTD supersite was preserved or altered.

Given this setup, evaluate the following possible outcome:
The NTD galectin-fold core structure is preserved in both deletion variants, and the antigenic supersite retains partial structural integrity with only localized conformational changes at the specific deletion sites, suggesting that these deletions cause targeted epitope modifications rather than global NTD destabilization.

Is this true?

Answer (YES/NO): NO